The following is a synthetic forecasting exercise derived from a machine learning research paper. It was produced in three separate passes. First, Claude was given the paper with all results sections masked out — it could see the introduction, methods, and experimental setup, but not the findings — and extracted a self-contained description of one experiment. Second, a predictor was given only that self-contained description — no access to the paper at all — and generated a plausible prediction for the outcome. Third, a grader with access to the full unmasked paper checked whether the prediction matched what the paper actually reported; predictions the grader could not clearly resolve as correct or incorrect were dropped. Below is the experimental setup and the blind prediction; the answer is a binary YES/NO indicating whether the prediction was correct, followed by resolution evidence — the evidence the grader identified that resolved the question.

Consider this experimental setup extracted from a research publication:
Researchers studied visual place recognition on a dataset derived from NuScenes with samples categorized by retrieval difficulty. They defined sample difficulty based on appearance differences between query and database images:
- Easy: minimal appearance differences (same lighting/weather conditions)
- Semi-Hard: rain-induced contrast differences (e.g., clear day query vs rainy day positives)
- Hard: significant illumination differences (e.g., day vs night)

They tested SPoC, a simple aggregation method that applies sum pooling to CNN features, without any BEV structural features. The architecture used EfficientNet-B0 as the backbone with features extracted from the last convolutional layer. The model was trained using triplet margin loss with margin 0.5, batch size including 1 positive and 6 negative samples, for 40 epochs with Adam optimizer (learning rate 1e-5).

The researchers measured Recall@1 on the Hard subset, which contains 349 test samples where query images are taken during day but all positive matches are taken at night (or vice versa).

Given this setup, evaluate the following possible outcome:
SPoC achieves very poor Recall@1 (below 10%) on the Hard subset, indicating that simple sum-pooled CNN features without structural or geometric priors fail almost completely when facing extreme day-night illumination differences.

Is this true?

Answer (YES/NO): YES